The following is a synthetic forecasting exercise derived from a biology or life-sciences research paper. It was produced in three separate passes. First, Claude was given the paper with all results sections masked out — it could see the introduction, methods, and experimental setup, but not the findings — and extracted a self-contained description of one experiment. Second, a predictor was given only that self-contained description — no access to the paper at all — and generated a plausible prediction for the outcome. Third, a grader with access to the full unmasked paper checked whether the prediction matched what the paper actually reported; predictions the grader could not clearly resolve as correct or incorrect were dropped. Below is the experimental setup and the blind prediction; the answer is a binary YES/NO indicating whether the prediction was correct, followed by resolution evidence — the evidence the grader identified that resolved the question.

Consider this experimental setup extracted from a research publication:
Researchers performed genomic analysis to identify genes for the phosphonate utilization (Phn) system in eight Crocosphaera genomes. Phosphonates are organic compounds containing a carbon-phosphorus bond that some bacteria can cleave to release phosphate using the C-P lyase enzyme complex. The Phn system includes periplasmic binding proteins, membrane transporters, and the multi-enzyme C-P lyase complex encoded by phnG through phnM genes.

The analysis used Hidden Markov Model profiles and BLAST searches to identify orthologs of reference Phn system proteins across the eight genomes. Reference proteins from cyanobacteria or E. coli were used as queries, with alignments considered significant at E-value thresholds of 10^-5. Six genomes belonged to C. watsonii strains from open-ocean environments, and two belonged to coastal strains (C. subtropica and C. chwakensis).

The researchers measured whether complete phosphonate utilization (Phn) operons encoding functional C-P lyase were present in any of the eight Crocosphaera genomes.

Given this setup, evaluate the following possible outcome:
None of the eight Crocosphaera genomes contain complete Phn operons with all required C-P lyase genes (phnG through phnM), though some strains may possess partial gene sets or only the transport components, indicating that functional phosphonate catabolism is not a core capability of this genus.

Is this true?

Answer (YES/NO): NO